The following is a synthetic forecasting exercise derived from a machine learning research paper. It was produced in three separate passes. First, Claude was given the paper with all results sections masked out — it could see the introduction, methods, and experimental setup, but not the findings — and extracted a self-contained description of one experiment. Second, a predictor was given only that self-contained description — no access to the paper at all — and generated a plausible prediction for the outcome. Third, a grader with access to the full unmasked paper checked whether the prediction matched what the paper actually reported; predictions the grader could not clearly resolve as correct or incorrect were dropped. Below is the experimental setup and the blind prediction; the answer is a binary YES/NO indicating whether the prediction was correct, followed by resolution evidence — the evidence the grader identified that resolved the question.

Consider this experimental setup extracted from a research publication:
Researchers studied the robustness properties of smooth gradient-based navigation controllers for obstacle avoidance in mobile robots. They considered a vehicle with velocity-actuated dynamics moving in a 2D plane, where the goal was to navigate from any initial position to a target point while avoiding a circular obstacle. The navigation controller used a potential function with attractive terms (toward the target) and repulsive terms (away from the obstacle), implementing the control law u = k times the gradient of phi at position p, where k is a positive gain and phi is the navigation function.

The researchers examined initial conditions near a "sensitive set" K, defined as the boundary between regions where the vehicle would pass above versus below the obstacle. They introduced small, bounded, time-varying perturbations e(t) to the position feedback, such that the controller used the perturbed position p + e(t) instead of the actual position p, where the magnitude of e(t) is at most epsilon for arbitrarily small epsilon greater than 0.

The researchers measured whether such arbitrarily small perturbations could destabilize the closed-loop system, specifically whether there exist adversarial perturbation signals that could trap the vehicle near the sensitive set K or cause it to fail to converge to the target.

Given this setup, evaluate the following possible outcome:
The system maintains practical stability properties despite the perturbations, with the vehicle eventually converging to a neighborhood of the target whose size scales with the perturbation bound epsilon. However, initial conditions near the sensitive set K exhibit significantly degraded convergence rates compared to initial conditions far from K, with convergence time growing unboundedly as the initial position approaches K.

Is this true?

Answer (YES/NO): NO